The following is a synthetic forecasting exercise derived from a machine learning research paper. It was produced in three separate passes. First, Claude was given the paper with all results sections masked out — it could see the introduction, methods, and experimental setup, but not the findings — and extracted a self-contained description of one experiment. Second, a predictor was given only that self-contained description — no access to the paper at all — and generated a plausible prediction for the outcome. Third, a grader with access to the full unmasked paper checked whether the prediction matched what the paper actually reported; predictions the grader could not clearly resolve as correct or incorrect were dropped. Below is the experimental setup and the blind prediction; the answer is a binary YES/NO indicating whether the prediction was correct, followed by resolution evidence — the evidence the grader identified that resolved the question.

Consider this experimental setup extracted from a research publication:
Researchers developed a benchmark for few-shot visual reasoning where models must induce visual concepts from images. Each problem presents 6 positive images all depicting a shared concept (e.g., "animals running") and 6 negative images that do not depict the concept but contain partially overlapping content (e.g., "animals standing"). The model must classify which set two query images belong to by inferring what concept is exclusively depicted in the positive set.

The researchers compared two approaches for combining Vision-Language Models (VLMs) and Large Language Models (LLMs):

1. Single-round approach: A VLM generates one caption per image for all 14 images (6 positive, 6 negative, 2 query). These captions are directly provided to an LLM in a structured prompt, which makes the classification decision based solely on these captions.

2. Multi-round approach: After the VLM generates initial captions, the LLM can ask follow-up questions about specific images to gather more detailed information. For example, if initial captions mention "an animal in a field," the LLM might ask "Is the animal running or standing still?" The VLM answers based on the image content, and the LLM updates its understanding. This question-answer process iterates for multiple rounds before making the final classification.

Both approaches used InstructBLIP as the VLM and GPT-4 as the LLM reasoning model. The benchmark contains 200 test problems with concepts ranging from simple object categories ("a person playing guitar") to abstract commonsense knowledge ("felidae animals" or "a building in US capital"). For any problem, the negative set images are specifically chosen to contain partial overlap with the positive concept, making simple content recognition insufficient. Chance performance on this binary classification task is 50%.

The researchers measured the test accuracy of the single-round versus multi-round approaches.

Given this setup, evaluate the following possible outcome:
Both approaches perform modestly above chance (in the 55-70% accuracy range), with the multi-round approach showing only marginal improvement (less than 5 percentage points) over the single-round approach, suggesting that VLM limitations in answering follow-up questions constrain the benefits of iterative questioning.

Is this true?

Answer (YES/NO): NO